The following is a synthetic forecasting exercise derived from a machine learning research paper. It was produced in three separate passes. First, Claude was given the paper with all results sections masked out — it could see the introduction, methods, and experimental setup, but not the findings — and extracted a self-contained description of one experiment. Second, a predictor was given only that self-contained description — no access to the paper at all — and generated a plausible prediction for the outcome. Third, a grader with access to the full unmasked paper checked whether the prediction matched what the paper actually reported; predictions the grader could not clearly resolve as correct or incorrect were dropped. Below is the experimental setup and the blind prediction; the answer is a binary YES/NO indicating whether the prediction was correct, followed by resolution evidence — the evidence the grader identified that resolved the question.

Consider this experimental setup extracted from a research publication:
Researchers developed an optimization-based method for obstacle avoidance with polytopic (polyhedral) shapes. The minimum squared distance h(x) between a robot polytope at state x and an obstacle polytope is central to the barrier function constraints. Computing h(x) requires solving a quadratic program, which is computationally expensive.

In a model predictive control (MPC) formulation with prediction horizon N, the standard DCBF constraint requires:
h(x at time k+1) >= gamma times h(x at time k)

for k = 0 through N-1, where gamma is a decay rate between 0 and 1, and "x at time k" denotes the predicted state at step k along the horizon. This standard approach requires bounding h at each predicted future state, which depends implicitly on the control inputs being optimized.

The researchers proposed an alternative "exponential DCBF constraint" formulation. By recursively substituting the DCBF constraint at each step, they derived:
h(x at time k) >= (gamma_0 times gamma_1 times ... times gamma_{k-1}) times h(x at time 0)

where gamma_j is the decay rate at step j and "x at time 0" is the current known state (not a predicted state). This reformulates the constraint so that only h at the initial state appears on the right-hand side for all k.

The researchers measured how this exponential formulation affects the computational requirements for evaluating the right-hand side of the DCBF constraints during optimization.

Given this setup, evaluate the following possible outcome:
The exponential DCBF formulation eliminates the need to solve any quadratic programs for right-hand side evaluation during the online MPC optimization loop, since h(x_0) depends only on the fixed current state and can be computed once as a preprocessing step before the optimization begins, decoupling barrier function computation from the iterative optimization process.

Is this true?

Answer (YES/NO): NO